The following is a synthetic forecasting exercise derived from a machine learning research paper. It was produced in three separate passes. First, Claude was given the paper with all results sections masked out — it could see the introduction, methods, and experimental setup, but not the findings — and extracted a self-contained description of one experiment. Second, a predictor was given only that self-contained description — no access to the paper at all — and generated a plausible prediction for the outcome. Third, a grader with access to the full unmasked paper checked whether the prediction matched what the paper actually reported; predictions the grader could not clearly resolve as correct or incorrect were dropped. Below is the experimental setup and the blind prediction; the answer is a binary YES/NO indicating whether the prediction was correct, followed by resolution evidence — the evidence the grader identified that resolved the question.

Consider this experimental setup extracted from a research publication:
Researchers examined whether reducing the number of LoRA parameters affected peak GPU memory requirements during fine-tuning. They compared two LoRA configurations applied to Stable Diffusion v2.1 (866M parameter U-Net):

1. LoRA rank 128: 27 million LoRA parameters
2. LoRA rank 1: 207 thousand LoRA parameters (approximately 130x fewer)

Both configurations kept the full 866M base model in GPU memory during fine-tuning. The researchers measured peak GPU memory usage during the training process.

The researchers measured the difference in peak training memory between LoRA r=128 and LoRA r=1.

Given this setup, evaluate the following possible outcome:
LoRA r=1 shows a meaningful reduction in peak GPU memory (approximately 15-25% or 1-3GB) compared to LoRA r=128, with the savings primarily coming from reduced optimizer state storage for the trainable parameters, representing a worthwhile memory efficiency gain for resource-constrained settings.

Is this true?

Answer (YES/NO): NO